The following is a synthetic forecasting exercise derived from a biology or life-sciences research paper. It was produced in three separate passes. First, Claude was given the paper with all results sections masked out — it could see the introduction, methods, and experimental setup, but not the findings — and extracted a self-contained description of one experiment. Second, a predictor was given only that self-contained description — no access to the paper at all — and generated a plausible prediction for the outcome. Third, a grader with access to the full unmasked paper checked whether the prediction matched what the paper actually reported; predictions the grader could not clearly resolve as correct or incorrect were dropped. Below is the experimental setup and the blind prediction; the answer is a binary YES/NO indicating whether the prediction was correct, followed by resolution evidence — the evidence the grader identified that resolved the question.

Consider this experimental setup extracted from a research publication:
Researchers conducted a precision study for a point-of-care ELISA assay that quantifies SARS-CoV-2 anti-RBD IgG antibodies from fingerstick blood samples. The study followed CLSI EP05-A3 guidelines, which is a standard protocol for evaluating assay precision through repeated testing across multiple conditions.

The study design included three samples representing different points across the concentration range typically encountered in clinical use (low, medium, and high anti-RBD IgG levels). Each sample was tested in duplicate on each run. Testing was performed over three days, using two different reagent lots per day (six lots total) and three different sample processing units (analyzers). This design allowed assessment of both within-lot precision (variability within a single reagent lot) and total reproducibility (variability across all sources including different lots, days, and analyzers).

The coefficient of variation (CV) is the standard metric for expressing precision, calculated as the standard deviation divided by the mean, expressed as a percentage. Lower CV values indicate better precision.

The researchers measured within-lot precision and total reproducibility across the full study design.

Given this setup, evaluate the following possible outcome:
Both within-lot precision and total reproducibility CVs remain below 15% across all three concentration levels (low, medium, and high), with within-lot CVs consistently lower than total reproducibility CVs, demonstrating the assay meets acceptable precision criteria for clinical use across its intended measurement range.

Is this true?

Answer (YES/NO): NO